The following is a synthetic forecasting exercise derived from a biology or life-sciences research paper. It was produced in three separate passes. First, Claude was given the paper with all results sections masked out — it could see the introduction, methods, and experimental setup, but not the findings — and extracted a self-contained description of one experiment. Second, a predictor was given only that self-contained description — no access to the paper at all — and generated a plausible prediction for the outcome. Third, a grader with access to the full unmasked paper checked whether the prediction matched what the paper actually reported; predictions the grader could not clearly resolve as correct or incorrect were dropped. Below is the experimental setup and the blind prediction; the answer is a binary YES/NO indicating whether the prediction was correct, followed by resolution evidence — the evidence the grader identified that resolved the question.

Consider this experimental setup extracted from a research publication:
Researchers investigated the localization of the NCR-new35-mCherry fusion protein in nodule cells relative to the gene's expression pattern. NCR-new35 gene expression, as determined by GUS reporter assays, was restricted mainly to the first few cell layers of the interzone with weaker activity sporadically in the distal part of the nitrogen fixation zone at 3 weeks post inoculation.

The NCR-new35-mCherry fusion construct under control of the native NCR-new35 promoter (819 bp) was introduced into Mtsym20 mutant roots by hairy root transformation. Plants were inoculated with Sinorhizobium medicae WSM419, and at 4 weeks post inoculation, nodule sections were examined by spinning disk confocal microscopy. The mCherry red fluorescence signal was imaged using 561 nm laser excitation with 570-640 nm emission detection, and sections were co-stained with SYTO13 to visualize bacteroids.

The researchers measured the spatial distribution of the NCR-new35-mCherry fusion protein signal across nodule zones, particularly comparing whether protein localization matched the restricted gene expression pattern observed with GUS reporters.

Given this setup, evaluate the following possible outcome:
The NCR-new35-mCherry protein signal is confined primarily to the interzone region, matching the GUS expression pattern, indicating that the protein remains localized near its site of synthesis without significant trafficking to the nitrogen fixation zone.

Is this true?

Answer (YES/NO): NO